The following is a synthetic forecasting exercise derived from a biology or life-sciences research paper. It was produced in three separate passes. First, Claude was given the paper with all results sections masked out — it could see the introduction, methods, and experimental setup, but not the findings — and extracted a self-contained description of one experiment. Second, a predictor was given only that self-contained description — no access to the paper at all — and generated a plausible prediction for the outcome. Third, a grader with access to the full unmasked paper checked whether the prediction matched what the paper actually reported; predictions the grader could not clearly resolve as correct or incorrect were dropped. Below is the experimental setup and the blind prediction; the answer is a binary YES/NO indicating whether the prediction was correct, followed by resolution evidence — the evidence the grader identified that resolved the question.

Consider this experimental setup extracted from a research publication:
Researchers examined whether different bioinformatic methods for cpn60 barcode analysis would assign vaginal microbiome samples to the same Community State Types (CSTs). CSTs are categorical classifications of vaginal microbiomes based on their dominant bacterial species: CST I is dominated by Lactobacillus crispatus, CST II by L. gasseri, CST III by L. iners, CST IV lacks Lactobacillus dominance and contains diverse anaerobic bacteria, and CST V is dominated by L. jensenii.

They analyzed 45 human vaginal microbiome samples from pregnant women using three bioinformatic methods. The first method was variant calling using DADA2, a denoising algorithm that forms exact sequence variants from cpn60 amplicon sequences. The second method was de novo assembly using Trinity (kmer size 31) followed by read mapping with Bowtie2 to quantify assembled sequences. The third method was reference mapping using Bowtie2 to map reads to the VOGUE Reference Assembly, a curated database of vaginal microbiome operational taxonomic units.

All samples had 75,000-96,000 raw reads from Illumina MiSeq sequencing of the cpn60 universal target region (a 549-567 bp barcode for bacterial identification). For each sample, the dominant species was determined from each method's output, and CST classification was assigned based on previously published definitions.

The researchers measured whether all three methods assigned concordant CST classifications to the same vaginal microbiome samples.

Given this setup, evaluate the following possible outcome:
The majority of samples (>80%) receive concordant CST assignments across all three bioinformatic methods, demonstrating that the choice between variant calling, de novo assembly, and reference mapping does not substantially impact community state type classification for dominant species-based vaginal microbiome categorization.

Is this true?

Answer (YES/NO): YES